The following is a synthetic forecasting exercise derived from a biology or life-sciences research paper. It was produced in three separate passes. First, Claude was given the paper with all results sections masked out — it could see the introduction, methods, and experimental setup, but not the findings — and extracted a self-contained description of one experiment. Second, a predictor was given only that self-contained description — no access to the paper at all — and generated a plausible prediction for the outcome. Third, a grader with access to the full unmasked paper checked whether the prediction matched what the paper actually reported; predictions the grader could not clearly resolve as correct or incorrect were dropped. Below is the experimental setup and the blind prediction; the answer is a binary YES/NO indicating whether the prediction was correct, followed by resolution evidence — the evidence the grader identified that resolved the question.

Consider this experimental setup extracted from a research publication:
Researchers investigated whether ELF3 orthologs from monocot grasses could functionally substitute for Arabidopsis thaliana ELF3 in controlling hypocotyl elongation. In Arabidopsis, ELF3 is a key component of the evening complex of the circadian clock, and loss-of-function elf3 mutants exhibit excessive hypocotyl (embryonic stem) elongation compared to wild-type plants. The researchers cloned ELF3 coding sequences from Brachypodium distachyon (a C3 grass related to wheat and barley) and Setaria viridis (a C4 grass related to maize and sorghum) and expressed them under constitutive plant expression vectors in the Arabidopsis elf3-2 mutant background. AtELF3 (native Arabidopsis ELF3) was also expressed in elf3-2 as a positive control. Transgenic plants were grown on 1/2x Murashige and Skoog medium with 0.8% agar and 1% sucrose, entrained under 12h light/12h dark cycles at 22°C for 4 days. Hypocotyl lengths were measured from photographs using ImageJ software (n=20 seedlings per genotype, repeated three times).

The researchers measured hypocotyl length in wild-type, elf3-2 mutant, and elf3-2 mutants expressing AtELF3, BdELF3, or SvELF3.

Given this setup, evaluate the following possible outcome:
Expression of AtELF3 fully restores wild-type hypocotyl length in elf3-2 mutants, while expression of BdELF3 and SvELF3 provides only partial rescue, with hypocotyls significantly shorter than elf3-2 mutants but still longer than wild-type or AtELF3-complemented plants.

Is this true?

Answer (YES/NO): NO